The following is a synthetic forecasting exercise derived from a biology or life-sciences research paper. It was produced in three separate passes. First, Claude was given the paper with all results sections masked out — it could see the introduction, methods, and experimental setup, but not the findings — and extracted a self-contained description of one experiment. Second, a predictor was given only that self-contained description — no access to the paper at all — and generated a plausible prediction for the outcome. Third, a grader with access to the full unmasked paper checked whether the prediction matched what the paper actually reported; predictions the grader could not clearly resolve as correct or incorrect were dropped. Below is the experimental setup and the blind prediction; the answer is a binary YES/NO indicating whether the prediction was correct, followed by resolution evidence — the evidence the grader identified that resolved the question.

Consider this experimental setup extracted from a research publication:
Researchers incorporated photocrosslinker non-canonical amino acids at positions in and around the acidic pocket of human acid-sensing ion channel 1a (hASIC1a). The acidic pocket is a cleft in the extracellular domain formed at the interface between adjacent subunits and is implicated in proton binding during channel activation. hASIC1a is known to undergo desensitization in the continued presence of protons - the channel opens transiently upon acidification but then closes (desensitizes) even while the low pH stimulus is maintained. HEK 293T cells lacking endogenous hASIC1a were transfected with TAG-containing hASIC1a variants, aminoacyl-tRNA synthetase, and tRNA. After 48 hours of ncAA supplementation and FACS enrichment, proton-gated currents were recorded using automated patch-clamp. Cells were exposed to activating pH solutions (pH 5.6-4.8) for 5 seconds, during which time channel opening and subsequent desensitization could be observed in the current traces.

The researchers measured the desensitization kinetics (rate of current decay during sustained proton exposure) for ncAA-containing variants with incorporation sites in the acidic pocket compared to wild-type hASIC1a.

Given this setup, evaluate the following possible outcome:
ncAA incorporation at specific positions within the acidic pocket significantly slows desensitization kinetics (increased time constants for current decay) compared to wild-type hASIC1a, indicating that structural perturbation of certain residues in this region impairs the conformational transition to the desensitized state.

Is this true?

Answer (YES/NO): NO